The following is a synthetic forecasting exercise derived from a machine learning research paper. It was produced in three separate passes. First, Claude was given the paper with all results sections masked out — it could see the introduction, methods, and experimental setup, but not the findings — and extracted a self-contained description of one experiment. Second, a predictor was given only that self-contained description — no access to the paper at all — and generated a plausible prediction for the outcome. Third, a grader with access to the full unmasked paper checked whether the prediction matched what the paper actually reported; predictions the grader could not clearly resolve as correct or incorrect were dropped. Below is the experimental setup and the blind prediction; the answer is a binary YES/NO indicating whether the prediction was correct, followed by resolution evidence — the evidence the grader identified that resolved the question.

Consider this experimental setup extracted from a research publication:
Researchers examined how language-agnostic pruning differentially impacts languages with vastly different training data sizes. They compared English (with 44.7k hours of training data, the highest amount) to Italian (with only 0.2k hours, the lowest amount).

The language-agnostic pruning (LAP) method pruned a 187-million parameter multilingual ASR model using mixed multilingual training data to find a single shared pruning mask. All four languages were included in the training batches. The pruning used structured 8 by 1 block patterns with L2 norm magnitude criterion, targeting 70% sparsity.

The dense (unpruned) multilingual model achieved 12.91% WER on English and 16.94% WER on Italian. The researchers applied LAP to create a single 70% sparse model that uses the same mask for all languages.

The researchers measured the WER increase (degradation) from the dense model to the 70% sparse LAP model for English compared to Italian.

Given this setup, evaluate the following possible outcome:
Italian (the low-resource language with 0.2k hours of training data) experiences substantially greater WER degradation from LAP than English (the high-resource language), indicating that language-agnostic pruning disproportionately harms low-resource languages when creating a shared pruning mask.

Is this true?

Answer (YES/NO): YES